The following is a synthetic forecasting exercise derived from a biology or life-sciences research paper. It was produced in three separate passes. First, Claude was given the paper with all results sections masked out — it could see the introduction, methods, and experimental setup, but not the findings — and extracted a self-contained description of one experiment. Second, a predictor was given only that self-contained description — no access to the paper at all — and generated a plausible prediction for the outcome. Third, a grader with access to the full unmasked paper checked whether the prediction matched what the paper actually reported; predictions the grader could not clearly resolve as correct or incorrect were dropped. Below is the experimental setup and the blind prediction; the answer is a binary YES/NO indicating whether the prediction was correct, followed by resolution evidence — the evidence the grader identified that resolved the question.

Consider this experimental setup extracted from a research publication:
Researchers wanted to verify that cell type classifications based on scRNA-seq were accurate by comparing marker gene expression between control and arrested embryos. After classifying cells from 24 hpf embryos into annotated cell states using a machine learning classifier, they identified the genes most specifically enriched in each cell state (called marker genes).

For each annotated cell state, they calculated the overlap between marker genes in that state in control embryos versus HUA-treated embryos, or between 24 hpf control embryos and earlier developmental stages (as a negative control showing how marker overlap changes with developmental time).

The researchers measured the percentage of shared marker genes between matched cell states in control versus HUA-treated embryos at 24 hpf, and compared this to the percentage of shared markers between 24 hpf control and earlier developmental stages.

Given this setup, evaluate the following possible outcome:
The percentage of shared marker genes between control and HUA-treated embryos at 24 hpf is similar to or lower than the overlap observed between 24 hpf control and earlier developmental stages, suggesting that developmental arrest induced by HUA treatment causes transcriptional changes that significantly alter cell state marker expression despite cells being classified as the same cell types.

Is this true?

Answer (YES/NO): NO